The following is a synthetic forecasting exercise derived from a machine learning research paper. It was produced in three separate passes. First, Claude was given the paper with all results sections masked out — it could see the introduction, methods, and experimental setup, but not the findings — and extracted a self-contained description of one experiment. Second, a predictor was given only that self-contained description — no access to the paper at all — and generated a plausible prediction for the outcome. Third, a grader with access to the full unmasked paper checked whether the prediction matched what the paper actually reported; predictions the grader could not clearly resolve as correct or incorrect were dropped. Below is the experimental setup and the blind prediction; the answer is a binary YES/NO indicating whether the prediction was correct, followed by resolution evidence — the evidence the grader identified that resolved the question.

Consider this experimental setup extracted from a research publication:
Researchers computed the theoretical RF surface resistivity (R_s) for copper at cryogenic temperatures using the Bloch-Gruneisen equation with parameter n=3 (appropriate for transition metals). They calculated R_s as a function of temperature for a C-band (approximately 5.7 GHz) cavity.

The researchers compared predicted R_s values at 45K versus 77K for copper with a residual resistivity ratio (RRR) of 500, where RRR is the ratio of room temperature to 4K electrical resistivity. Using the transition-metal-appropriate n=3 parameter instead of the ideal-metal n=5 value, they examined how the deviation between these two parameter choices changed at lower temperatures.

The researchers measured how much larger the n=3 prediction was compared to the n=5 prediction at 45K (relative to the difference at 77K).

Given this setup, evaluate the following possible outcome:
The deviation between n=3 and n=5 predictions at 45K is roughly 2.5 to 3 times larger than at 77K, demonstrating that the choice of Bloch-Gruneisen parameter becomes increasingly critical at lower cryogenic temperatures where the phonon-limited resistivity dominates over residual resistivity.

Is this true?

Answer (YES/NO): NO